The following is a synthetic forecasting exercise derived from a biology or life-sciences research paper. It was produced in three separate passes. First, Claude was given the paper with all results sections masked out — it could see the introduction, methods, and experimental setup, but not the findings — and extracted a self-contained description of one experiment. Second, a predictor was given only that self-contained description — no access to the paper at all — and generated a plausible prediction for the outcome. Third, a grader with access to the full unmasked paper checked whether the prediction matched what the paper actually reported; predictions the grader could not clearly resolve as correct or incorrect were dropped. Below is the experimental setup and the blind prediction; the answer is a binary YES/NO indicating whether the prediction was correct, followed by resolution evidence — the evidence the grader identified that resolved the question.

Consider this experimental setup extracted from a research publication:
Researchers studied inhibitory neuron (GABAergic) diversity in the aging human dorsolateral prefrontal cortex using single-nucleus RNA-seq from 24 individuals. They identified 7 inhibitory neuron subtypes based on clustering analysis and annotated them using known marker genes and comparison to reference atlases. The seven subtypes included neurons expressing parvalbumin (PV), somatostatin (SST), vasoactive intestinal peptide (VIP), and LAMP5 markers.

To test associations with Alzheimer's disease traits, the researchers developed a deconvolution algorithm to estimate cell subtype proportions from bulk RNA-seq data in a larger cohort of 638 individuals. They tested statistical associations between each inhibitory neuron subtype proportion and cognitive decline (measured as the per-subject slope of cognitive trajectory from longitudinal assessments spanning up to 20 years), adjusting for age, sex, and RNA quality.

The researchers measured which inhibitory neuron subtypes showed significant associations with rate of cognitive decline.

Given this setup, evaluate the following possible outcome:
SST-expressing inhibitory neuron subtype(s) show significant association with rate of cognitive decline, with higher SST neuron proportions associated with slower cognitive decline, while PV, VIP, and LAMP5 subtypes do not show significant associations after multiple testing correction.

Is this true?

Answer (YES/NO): NO